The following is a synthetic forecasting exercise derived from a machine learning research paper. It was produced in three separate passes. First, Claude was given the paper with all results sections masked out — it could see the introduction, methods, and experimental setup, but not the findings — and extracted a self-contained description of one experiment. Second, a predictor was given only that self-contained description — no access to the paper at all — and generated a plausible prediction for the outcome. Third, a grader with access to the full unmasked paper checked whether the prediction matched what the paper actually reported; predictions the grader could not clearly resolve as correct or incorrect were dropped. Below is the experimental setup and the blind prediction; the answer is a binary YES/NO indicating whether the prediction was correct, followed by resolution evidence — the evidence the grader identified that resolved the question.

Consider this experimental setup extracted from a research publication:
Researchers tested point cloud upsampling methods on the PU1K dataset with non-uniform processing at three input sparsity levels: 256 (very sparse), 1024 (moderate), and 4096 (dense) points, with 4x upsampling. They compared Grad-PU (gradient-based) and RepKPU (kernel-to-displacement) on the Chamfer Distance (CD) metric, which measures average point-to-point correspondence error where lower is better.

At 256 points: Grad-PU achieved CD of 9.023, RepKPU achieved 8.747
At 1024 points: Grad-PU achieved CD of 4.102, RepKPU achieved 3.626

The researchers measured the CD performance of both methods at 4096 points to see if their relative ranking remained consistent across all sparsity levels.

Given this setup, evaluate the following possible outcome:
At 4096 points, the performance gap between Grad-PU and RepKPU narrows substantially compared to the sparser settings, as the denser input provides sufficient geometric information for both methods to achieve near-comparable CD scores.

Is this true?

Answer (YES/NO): NO